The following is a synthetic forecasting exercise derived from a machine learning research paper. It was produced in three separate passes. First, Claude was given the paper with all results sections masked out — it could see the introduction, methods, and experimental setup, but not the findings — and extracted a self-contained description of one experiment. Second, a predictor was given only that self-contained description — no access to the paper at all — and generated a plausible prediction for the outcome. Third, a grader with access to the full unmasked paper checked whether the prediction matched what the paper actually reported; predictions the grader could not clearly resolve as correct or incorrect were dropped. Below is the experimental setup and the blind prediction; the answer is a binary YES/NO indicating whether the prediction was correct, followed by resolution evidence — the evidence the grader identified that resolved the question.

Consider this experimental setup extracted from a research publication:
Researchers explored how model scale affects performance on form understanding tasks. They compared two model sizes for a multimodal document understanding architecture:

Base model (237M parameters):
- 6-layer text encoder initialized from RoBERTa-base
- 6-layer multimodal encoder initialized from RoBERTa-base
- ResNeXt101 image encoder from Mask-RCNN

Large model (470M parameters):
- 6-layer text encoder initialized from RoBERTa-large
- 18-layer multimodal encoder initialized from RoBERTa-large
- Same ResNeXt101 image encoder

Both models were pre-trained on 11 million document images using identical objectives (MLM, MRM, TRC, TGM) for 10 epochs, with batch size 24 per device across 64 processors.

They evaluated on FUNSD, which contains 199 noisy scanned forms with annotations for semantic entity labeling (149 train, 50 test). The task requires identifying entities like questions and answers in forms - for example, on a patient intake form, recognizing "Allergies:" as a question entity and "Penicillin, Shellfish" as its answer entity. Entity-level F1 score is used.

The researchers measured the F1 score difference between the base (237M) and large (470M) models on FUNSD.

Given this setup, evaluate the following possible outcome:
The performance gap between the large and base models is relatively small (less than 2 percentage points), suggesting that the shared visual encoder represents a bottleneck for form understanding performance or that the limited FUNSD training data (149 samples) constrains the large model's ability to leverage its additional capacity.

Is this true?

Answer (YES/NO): NO